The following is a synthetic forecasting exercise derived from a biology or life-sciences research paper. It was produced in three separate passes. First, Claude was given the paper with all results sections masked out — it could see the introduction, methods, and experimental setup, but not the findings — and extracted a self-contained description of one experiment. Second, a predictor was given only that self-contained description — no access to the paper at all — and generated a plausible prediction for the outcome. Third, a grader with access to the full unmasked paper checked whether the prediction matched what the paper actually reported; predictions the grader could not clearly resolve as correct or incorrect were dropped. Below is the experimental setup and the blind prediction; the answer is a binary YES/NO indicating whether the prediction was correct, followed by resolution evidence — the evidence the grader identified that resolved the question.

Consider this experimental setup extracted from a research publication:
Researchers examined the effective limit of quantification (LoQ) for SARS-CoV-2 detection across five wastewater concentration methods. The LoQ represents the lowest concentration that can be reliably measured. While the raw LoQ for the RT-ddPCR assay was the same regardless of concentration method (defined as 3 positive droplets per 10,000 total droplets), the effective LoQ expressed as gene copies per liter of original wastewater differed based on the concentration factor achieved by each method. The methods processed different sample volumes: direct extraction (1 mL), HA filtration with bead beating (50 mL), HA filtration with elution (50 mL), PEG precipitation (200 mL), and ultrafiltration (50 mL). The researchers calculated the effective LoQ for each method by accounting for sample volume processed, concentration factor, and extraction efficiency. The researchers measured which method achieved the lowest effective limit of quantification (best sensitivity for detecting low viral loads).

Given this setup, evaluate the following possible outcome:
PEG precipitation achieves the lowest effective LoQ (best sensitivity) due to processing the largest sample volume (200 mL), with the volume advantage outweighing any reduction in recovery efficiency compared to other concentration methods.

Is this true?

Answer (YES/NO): NO